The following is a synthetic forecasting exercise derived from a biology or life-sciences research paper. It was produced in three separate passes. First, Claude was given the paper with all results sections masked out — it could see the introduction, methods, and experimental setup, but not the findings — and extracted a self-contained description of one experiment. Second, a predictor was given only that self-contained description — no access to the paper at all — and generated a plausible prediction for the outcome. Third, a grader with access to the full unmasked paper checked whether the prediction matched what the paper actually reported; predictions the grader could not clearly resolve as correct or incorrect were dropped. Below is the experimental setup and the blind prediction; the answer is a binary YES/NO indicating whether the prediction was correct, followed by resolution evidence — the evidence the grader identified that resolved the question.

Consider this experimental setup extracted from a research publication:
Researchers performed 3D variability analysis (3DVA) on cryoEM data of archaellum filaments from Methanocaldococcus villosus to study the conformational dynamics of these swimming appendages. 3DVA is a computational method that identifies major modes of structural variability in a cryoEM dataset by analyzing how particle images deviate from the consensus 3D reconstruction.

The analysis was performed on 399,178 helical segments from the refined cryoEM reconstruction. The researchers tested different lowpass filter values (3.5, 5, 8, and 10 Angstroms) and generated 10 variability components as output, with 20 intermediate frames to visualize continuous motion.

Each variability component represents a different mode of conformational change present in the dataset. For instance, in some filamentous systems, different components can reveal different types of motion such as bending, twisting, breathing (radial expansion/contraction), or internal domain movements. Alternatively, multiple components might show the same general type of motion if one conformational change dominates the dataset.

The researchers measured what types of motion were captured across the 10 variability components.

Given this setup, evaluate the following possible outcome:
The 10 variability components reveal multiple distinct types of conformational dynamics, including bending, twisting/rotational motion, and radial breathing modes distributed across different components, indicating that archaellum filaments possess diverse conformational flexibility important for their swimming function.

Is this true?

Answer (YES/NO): NO